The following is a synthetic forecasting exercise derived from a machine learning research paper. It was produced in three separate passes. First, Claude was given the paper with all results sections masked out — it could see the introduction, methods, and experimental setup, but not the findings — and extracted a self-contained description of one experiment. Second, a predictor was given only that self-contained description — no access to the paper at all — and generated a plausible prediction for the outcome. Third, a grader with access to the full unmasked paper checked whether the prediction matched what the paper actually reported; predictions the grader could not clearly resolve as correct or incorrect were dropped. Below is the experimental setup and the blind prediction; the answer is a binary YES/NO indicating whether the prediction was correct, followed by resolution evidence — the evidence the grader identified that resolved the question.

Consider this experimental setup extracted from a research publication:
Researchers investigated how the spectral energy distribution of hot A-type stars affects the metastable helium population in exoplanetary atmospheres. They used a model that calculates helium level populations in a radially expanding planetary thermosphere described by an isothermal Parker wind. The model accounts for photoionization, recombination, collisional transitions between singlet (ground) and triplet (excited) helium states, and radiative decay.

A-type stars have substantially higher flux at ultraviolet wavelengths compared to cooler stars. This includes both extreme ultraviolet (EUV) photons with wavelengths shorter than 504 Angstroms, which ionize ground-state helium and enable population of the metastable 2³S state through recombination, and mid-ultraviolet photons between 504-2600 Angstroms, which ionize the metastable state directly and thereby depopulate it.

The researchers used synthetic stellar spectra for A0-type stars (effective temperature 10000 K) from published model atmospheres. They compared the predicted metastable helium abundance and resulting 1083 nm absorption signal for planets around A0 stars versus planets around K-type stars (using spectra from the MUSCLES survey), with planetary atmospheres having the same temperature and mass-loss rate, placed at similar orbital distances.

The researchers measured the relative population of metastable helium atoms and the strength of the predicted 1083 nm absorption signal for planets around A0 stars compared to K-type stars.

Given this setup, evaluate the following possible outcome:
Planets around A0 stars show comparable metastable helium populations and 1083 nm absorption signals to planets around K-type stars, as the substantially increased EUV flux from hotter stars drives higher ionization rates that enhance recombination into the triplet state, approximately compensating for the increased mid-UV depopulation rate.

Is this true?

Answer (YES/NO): NO